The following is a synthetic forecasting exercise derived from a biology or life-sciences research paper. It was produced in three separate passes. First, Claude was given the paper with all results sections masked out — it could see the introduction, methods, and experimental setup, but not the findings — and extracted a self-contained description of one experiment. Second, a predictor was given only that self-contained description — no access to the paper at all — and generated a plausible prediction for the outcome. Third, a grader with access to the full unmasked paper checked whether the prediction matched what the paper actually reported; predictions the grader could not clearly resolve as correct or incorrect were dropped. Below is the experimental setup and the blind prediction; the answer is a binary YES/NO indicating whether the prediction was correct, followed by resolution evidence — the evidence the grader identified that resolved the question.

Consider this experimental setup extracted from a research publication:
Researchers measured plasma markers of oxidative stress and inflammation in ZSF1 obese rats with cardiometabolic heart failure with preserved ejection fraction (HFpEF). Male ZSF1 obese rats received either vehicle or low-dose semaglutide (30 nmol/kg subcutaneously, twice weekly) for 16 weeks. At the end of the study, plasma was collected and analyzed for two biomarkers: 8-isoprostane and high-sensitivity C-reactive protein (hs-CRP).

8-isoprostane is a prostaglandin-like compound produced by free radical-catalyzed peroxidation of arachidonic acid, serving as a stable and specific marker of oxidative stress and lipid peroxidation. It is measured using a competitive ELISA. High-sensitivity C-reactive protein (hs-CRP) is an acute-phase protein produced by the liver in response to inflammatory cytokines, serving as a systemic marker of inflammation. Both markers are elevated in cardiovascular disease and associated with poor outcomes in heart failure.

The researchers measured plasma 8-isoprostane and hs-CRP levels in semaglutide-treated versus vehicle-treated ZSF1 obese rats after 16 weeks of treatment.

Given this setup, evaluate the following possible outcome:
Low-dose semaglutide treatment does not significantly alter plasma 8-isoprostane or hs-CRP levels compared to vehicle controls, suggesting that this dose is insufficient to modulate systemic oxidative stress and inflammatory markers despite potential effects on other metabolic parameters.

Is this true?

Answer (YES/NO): NO